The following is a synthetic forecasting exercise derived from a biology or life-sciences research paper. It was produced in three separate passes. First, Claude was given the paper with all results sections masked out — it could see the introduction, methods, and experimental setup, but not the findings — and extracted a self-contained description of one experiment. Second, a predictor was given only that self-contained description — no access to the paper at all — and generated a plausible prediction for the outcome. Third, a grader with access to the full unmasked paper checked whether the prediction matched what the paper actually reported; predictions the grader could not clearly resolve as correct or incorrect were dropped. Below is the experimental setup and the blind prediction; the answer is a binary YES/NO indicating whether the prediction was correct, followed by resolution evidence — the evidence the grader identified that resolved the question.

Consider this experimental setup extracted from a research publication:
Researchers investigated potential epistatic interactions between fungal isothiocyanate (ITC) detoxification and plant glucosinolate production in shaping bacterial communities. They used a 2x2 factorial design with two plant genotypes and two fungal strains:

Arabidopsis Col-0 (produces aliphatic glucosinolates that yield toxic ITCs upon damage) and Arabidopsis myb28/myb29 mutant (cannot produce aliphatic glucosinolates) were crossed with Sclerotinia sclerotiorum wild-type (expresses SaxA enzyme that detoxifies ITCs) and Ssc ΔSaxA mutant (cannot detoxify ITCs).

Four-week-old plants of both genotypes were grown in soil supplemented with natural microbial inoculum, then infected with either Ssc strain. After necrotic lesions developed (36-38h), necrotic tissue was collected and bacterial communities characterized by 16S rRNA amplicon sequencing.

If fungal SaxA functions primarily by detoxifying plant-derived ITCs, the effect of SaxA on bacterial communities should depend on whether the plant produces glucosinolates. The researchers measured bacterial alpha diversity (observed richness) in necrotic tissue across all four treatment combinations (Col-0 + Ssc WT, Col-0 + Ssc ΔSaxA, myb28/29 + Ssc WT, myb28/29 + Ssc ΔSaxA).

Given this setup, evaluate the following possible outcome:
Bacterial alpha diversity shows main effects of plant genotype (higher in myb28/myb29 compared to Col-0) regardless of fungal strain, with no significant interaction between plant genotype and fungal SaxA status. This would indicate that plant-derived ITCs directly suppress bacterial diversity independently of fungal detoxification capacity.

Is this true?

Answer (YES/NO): NO